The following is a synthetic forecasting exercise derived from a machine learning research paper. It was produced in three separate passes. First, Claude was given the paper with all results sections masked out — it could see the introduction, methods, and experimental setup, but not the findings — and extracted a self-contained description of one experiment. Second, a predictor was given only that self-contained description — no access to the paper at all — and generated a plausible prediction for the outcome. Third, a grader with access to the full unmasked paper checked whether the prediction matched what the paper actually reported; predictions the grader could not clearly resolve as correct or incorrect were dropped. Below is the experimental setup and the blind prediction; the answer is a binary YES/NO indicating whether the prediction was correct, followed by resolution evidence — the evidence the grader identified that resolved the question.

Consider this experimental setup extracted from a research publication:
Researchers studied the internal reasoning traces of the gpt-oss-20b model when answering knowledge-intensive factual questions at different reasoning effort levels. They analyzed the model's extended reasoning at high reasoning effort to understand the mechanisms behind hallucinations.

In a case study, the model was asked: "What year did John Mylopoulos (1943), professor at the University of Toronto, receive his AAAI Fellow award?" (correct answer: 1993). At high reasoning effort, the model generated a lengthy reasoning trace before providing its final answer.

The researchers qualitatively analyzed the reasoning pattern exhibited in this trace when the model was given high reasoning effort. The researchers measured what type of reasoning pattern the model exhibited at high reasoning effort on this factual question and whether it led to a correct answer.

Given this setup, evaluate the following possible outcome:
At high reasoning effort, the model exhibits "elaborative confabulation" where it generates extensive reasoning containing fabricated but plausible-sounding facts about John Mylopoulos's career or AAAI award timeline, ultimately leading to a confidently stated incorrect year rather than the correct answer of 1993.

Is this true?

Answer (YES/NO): NO